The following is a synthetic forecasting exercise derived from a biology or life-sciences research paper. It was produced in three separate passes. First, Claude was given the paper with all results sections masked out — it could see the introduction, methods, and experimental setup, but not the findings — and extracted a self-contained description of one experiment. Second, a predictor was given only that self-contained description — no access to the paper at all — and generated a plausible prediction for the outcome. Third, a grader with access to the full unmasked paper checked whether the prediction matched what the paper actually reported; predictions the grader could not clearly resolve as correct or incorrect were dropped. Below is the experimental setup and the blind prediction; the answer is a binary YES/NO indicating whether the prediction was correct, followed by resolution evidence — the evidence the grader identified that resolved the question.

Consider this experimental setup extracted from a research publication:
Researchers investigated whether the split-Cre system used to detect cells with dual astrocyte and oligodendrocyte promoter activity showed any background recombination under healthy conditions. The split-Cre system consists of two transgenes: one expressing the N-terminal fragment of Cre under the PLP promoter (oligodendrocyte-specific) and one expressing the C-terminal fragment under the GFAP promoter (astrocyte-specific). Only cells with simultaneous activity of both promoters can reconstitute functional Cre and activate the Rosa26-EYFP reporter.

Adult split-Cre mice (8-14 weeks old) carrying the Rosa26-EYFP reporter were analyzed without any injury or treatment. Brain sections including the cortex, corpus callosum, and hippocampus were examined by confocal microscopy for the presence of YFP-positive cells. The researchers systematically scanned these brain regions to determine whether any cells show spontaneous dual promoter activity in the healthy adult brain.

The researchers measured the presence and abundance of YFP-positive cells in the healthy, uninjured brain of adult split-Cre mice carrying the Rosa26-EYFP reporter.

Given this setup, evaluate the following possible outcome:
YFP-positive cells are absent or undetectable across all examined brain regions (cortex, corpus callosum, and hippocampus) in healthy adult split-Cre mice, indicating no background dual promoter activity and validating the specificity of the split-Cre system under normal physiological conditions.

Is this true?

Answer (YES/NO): YES